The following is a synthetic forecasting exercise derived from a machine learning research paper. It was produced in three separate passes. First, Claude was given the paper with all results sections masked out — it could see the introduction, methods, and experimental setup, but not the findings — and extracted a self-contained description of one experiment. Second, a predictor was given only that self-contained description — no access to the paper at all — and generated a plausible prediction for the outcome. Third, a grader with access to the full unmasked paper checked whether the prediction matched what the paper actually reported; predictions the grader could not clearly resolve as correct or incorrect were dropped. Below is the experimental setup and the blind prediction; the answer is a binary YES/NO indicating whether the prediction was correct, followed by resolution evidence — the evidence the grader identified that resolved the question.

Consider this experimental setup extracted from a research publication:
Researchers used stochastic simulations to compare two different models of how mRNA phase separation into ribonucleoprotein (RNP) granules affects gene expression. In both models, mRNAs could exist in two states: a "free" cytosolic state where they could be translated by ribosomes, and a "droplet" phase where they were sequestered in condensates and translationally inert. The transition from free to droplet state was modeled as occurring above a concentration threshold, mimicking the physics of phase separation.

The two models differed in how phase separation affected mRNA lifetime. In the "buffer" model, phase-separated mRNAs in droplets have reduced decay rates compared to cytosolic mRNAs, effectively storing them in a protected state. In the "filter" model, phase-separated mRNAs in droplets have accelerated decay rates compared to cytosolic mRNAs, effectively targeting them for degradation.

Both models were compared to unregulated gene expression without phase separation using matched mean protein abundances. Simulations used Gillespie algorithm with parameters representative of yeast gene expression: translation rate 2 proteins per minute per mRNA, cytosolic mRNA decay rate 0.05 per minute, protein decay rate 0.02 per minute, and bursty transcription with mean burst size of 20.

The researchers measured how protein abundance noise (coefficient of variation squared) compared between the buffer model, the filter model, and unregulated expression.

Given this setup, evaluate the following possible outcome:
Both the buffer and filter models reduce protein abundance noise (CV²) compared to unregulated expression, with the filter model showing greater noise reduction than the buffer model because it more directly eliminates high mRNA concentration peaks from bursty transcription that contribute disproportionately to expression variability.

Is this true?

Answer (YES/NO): YES